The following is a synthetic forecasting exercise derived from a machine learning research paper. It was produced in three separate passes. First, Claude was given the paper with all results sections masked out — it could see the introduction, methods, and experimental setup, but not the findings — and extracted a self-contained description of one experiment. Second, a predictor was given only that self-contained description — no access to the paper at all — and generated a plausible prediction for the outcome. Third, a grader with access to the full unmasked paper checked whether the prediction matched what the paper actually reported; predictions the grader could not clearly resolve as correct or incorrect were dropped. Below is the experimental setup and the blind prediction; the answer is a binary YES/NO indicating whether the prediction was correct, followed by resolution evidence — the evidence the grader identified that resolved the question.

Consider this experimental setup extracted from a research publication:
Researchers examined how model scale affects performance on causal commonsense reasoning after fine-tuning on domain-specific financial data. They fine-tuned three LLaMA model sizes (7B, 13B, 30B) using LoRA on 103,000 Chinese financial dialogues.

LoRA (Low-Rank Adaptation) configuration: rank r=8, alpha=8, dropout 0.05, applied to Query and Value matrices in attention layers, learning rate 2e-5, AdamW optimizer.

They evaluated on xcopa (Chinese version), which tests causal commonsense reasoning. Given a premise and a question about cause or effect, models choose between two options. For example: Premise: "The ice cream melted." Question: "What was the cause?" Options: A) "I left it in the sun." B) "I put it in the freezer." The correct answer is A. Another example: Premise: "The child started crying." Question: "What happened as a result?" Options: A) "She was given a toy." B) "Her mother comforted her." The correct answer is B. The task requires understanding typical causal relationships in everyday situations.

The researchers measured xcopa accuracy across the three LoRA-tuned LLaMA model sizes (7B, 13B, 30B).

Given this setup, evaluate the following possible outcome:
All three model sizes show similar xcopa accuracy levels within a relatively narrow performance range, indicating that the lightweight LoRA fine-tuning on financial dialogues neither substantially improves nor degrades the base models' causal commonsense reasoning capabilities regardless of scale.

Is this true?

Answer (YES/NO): NO